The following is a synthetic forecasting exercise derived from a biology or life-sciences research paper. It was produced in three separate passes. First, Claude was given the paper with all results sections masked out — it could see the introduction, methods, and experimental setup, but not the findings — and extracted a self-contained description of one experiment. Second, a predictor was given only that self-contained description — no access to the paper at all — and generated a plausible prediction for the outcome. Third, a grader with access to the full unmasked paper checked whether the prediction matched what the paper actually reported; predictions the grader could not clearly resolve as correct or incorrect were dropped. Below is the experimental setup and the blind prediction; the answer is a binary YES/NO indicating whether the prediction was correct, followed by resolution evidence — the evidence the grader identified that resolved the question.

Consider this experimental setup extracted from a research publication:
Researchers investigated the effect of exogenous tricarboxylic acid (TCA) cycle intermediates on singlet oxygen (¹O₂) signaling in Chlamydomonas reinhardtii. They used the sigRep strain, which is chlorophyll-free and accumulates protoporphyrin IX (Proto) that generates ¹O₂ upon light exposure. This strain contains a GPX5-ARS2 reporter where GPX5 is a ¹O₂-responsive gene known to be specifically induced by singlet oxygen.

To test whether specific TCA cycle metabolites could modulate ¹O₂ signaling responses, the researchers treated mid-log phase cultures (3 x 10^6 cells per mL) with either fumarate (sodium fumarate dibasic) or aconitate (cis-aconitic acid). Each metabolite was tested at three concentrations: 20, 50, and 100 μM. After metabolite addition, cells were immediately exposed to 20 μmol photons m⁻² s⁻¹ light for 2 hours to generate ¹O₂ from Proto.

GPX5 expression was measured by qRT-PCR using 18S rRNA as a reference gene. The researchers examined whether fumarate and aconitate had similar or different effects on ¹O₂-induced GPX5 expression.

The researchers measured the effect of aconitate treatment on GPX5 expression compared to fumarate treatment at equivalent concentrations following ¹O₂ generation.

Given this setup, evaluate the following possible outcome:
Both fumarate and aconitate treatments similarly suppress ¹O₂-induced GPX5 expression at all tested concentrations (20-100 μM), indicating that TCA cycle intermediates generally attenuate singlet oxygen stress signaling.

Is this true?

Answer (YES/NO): NO